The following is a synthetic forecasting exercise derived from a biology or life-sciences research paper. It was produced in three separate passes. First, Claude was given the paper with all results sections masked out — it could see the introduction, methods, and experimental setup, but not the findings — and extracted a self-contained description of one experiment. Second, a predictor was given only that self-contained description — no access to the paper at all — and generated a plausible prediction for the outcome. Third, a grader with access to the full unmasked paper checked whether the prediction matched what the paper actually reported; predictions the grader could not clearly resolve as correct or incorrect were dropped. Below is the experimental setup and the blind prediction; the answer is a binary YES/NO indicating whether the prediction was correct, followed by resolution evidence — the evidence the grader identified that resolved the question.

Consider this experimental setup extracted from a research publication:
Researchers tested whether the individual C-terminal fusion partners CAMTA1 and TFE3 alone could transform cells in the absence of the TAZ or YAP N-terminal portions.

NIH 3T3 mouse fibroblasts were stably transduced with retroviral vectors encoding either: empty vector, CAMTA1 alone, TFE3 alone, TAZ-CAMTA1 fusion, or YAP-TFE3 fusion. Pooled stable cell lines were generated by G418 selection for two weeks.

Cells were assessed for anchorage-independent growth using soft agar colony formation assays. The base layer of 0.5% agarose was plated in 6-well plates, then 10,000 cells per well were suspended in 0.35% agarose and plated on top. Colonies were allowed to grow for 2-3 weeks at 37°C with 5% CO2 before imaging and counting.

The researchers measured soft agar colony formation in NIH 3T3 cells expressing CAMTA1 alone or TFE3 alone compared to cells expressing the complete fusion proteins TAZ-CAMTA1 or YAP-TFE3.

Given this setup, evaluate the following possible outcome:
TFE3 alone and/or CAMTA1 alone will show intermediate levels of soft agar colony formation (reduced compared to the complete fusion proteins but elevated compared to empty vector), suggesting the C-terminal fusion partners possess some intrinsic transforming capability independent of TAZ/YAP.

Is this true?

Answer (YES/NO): NO